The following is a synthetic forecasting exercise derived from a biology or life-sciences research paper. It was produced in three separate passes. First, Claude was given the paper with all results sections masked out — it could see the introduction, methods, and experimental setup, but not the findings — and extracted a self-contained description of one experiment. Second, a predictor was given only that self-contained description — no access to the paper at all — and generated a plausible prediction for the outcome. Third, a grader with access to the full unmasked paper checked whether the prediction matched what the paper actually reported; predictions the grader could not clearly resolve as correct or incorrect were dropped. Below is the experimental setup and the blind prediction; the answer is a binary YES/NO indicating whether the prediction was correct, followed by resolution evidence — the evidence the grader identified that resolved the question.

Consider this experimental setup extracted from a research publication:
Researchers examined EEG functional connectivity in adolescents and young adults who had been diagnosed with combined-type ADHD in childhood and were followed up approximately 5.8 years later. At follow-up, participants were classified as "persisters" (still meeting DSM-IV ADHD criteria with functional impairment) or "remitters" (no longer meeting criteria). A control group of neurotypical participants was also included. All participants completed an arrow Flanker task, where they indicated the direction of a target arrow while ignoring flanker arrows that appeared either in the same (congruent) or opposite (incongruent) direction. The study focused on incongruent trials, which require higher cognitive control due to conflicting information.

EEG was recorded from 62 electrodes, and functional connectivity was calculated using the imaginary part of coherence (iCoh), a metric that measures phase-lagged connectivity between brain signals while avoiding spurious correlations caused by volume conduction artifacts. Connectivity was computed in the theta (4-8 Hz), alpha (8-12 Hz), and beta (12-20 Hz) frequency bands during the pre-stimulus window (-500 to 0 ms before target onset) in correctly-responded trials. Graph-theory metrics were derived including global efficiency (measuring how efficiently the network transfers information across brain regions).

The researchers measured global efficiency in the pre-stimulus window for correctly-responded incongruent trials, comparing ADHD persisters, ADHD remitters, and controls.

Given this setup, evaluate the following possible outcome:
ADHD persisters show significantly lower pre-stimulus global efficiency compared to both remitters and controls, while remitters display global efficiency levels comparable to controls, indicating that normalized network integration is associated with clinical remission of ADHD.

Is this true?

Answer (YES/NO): NO